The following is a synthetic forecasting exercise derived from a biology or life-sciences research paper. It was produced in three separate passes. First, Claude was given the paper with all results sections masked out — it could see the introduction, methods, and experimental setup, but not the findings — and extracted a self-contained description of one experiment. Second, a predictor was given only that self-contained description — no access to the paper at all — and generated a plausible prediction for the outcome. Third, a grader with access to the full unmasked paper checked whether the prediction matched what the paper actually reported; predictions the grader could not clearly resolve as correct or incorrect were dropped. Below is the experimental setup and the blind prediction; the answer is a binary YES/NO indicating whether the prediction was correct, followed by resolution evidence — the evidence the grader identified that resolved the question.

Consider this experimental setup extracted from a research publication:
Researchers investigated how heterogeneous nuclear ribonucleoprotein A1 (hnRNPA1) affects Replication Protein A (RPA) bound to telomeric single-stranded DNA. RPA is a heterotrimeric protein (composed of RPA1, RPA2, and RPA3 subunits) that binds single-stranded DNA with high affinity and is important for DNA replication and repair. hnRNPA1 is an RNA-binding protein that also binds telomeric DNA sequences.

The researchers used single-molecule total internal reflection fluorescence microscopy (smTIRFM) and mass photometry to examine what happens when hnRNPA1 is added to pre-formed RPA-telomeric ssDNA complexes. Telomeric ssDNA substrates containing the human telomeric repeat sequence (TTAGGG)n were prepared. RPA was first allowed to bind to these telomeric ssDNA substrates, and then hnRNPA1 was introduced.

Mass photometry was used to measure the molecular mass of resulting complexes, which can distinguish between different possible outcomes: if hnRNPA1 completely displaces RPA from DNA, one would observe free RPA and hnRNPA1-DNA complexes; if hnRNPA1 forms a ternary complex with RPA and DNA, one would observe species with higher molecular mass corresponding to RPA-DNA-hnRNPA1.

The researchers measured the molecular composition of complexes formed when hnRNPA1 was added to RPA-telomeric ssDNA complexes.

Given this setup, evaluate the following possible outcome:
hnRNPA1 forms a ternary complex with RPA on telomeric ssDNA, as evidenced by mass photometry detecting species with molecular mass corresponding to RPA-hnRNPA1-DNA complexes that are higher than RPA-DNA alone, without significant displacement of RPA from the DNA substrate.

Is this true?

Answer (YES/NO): YES